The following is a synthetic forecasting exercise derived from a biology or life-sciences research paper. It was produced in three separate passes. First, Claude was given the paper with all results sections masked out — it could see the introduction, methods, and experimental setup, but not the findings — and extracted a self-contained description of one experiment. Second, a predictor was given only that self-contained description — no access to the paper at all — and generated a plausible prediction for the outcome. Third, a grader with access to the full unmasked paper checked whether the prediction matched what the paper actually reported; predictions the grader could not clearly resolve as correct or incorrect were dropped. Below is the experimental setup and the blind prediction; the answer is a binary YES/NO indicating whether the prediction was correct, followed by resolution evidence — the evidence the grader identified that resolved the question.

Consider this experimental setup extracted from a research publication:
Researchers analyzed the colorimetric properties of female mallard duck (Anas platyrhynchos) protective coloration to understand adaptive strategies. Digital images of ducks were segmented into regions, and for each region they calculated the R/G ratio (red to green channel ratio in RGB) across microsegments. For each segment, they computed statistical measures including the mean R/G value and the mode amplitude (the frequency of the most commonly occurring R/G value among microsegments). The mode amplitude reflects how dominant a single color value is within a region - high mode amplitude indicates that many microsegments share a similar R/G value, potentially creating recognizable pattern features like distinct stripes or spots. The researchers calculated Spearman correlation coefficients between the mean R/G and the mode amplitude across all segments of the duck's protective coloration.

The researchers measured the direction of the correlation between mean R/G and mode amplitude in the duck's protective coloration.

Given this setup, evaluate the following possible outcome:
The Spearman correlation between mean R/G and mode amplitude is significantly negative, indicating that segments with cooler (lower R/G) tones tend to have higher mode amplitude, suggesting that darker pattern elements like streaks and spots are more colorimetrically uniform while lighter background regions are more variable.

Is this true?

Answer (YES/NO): YES